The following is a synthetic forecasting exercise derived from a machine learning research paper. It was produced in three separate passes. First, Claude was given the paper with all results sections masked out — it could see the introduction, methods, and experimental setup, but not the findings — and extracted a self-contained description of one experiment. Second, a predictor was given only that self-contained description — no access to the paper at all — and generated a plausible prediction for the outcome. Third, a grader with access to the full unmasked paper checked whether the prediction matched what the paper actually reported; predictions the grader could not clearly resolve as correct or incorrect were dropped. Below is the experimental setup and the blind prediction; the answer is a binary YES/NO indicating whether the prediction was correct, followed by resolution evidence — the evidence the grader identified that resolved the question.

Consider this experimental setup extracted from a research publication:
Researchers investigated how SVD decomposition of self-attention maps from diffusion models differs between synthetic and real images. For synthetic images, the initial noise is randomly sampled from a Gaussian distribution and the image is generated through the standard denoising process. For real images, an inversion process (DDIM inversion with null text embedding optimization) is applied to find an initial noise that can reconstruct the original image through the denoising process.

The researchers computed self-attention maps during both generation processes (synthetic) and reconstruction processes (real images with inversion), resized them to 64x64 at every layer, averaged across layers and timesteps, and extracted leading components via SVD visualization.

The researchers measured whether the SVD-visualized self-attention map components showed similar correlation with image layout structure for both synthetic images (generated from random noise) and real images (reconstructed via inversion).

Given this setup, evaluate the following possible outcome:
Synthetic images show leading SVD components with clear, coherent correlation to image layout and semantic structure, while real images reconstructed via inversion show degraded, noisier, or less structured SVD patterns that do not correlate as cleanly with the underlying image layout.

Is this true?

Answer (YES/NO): NO